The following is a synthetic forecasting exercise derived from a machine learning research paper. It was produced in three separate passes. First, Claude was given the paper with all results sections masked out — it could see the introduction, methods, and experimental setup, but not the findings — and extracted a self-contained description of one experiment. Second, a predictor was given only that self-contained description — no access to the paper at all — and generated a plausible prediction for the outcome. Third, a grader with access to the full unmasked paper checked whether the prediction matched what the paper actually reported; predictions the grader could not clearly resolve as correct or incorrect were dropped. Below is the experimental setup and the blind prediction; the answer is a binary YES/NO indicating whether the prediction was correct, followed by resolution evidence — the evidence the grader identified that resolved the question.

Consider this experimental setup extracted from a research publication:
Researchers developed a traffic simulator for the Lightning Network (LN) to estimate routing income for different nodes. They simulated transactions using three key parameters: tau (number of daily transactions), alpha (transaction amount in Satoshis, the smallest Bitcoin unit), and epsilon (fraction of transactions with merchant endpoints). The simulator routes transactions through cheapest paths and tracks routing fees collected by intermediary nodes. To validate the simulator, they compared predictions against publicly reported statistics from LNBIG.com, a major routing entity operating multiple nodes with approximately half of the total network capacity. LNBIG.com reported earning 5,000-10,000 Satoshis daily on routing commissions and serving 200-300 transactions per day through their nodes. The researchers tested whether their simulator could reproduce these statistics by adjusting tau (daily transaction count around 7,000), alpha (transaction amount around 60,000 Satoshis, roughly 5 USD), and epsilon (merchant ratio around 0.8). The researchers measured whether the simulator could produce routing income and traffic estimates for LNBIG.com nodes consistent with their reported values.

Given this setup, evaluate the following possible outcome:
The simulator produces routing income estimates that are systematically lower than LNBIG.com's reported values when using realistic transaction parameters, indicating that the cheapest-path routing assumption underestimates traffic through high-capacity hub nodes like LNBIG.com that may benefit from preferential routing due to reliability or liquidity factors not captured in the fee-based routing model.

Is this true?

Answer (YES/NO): NO